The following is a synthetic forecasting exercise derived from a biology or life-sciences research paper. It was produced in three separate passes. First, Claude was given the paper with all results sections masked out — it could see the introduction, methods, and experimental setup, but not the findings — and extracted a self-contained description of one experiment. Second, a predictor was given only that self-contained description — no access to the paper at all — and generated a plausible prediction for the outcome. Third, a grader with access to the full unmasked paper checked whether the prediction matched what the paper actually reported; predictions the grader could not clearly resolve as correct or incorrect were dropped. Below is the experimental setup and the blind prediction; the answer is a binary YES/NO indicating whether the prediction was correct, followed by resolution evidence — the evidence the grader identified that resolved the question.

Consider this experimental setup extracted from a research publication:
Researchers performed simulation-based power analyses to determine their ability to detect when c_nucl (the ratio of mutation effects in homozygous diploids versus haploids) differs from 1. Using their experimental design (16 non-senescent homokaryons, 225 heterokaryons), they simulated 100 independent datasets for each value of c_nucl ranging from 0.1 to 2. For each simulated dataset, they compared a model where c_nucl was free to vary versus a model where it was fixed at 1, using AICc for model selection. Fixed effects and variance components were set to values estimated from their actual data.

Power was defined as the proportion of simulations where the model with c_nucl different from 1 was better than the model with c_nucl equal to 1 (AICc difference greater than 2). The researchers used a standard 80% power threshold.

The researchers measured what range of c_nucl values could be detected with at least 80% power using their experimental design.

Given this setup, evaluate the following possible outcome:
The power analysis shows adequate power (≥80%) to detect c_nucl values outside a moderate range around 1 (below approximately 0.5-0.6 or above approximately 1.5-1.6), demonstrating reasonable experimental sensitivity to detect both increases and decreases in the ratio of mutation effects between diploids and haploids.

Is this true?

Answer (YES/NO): NO